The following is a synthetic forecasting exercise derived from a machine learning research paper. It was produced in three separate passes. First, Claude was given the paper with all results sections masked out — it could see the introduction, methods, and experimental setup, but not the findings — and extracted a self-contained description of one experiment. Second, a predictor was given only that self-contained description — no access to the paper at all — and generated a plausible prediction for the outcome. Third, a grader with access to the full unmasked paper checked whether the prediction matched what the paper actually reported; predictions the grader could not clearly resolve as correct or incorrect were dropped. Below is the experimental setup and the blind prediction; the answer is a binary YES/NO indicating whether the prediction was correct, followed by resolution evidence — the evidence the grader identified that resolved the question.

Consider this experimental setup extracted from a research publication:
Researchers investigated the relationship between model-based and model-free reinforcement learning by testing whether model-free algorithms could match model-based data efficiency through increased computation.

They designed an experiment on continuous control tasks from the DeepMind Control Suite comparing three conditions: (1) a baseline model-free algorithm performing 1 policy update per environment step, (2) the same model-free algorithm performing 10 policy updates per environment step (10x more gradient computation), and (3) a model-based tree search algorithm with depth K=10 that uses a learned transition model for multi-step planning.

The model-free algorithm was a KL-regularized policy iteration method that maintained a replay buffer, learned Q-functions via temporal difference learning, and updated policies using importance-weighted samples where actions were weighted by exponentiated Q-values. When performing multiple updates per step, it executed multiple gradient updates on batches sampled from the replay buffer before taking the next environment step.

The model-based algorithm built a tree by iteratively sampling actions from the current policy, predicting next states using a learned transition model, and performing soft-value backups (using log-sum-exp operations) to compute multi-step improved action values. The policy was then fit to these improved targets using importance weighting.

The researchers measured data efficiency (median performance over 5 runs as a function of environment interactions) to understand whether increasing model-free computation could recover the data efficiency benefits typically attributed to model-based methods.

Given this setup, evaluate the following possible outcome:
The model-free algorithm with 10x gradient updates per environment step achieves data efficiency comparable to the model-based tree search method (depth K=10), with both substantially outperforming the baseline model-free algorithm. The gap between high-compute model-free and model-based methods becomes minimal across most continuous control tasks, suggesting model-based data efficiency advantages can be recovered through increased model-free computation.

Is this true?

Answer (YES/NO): NO